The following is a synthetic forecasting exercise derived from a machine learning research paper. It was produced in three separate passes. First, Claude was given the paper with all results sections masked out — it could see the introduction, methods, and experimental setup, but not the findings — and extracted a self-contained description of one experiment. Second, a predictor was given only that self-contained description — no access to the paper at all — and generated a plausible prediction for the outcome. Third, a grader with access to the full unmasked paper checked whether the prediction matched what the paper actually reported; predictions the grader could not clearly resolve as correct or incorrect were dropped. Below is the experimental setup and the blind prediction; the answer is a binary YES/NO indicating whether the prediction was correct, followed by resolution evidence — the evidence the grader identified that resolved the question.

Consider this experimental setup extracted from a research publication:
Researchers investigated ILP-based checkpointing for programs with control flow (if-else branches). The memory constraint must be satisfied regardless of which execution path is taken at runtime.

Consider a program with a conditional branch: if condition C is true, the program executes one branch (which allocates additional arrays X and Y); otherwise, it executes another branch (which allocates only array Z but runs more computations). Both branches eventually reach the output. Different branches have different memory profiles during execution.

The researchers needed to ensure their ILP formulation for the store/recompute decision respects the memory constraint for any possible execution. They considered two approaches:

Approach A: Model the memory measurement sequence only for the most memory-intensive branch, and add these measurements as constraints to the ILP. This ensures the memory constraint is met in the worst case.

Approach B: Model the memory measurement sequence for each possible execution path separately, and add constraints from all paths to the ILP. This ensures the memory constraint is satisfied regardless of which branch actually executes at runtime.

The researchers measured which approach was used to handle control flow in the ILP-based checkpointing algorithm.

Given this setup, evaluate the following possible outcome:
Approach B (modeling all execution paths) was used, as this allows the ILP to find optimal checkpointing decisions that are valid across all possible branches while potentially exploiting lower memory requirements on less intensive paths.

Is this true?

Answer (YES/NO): YES